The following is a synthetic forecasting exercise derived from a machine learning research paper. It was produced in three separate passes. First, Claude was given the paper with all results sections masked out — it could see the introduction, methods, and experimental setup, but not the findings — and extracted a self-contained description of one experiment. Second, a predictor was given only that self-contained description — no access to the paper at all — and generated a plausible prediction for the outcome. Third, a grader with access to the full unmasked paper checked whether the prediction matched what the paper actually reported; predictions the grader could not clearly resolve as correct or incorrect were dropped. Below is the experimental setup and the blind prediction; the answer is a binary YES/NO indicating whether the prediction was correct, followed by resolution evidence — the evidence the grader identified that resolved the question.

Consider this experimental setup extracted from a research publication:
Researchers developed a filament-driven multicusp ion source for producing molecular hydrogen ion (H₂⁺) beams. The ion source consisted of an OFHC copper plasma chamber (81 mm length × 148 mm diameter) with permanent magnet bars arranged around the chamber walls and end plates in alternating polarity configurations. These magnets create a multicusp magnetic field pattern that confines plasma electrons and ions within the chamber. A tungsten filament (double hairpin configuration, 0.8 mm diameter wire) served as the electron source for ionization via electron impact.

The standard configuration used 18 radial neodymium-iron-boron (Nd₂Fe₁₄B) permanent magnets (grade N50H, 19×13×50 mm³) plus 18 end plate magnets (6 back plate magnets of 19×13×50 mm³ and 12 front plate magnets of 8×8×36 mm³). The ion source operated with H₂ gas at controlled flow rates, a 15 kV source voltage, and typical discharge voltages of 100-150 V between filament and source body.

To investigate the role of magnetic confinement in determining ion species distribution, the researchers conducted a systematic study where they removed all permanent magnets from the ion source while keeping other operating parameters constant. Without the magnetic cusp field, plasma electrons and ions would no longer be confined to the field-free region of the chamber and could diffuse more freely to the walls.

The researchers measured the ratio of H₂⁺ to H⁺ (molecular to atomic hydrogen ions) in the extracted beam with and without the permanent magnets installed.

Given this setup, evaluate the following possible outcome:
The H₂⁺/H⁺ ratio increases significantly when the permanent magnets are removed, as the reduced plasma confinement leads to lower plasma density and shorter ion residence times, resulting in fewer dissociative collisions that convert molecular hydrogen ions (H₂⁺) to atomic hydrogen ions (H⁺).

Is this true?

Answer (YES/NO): YES